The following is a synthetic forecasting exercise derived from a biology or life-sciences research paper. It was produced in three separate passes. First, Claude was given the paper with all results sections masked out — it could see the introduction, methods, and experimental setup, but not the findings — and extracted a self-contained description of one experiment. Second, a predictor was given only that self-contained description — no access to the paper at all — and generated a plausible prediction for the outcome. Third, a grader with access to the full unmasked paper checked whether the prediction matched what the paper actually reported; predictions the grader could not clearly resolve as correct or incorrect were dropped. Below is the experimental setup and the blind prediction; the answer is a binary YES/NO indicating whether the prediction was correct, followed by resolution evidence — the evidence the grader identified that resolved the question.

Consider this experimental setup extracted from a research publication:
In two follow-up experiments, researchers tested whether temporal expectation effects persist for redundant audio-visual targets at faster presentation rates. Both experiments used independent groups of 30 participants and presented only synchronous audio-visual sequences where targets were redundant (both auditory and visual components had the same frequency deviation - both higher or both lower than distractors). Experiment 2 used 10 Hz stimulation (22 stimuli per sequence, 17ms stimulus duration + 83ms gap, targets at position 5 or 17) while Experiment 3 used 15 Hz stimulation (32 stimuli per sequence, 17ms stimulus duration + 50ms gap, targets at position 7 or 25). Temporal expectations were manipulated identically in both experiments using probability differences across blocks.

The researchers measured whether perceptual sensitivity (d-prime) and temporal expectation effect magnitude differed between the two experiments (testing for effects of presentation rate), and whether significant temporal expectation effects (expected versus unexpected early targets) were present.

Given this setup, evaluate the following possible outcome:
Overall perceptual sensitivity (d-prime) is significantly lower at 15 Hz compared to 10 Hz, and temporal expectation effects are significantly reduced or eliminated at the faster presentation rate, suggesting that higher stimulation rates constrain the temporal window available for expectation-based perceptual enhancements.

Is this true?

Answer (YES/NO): NO